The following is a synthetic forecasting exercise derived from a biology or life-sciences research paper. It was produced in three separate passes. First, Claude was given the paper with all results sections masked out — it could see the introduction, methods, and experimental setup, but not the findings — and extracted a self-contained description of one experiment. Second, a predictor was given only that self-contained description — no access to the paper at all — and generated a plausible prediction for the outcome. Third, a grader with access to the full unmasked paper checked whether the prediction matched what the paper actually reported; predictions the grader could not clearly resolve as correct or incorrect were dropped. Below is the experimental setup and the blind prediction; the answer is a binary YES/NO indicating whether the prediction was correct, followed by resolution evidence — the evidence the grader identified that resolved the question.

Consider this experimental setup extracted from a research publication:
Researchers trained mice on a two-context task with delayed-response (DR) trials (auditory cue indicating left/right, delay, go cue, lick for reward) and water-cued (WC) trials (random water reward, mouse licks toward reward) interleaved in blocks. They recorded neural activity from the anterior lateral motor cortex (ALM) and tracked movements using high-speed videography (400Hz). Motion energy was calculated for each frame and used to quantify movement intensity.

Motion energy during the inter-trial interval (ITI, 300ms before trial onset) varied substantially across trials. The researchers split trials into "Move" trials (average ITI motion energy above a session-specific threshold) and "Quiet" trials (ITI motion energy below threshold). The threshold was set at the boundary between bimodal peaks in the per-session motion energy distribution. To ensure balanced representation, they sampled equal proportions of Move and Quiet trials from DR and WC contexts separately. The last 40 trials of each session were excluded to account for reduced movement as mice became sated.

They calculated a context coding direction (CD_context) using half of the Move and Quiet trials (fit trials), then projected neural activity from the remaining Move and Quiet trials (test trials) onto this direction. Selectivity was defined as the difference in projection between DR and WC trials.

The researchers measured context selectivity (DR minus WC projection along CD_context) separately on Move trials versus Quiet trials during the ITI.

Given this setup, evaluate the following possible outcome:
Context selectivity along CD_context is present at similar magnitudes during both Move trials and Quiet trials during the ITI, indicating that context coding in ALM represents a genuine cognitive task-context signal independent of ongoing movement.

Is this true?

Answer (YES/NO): NO